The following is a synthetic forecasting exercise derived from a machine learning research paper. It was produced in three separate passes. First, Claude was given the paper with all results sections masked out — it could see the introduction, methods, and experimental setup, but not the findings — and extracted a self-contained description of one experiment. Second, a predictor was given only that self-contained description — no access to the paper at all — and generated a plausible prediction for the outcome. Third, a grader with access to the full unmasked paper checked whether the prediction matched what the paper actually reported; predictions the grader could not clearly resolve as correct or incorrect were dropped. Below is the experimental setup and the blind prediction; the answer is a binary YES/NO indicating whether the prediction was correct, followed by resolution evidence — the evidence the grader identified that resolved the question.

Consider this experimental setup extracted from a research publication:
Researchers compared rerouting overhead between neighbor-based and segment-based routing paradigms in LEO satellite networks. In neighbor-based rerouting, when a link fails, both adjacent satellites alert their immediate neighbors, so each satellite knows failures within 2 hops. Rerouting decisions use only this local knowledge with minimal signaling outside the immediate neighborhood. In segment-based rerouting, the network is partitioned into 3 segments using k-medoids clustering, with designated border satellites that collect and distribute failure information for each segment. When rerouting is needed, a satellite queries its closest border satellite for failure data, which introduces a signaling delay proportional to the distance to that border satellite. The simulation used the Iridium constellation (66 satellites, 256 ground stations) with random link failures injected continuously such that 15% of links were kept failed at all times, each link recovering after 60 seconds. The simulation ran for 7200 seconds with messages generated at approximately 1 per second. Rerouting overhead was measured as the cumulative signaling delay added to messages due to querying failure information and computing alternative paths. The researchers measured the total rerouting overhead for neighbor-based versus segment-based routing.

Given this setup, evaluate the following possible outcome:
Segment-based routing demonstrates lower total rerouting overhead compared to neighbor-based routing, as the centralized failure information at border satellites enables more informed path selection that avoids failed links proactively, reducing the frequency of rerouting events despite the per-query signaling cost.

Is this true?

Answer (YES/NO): NO